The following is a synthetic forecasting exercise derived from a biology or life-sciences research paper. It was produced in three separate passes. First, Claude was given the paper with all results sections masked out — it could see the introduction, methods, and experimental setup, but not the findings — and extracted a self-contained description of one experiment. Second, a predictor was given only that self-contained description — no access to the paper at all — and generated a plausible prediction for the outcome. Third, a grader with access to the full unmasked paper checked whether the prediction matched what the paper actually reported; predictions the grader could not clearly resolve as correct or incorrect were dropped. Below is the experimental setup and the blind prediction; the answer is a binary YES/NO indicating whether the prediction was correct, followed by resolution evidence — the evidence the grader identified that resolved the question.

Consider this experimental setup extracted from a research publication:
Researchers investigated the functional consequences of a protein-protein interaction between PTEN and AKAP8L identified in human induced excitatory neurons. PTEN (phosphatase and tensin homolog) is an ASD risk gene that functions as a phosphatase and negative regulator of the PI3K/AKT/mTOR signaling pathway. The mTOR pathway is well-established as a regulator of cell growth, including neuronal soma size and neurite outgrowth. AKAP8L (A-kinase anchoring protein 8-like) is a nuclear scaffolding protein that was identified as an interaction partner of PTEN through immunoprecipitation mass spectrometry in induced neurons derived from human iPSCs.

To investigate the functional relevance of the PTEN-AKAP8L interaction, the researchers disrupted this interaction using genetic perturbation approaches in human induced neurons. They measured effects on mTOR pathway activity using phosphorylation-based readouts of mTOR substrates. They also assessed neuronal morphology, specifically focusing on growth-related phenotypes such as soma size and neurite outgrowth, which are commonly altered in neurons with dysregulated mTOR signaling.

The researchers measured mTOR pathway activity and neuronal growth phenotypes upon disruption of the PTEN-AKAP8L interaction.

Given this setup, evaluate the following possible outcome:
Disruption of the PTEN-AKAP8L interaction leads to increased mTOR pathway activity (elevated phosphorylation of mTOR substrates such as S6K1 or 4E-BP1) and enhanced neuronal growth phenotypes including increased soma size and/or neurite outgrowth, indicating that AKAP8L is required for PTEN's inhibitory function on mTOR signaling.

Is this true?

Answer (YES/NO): NO